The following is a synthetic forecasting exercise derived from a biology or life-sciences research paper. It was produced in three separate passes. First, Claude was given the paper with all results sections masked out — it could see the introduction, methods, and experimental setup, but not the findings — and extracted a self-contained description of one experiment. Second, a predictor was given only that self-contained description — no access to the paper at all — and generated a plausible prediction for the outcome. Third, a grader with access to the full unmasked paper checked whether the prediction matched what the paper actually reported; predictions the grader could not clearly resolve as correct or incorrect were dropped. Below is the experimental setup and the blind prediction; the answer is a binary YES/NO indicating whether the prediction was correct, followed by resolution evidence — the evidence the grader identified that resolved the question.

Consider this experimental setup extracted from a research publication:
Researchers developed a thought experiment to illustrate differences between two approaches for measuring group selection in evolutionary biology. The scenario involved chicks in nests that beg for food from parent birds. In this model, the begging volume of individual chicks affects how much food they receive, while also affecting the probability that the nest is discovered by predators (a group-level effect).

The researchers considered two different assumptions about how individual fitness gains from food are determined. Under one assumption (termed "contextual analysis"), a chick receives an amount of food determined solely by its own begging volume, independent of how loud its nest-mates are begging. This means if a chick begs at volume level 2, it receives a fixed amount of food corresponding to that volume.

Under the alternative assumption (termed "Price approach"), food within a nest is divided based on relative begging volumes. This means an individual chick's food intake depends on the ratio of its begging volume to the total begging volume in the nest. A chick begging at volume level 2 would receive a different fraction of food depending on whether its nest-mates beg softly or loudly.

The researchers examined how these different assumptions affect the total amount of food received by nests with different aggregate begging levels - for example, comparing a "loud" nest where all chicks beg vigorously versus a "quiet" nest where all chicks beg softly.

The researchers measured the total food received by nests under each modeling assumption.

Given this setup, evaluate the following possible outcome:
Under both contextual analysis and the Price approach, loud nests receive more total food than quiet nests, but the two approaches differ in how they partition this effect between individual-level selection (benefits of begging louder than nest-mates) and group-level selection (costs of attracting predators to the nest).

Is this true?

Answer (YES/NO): NO